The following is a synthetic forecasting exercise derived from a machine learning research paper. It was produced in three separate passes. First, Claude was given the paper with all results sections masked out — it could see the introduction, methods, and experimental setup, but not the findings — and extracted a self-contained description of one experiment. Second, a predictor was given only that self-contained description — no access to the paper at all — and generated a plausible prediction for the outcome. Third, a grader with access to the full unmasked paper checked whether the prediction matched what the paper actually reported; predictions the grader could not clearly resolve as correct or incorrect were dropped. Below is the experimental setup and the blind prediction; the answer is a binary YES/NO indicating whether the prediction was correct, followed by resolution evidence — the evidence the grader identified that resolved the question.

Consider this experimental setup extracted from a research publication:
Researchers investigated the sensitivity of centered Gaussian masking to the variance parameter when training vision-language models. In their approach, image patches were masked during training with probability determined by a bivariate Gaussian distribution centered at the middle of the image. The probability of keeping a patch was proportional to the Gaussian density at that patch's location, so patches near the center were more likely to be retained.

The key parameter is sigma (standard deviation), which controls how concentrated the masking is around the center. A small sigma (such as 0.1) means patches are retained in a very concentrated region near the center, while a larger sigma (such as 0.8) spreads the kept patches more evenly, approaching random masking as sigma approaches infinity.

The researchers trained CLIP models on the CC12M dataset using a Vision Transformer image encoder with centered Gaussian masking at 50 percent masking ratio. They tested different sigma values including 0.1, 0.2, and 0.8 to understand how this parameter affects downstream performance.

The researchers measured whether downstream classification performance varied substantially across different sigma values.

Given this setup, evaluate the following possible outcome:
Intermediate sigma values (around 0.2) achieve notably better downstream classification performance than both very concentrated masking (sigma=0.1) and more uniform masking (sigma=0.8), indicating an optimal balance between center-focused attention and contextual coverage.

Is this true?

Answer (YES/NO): NO